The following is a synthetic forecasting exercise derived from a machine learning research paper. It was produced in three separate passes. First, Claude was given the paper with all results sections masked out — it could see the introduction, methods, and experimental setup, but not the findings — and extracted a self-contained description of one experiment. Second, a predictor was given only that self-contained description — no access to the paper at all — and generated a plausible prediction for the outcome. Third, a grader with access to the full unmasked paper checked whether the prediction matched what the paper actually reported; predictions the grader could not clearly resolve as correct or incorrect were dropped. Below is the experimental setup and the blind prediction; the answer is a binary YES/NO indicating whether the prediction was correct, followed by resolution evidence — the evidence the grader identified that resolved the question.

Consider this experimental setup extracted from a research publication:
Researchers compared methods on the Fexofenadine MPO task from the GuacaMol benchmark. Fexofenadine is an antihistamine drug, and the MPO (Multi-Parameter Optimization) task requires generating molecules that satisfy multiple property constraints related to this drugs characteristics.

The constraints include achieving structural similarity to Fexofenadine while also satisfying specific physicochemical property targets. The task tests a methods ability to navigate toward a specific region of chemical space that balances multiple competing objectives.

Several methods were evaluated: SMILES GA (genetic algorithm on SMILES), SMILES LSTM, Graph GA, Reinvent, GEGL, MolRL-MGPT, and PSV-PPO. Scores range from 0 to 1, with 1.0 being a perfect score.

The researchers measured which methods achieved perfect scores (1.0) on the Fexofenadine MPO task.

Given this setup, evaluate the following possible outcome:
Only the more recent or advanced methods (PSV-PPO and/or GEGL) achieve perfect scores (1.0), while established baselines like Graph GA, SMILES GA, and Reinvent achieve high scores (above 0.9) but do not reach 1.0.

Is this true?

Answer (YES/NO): NO